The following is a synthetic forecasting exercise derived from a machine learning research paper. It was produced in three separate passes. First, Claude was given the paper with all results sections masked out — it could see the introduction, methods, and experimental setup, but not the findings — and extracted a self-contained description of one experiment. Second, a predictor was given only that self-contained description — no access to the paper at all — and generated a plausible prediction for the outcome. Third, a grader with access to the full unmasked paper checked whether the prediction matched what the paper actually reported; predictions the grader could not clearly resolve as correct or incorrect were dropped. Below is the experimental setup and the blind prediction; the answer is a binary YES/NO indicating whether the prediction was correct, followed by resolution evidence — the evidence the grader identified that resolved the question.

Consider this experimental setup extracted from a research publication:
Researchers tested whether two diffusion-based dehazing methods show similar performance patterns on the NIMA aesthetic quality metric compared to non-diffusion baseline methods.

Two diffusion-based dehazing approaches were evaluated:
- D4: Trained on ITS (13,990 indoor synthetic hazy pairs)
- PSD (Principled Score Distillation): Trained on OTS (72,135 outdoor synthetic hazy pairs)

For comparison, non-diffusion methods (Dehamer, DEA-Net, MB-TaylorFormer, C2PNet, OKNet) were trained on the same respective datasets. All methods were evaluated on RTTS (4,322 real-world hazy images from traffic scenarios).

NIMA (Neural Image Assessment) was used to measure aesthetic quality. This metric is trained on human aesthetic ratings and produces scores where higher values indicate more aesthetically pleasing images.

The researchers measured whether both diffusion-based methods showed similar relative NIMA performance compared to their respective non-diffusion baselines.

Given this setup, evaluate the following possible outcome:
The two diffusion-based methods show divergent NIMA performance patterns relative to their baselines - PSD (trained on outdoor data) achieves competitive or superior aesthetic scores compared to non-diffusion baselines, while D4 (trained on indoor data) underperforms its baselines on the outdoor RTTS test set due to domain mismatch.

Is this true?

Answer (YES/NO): NO